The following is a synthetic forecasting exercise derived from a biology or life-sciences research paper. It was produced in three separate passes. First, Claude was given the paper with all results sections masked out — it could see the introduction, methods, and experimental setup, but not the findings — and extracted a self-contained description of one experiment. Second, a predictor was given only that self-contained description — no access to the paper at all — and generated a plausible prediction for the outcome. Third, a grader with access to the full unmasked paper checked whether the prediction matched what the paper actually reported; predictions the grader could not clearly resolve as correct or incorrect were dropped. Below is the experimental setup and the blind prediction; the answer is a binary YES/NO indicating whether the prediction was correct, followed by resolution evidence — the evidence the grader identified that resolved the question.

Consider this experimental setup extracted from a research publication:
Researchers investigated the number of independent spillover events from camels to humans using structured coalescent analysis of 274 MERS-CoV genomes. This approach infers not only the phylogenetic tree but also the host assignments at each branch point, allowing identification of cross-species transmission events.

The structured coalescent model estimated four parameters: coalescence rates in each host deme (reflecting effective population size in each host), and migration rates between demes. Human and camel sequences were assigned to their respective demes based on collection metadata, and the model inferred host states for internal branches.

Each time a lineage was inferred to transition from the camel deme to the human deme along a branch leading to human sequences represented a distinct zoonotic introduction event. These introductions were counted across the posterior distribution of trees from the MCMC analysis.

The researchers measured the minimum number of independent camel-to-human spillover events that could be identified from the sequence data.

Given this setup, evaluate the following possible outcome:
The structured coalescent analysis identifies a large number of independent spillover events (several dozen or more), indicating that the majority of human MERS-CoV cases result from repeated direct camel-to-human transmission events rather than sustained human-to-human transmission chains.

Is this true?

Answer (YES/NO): YES